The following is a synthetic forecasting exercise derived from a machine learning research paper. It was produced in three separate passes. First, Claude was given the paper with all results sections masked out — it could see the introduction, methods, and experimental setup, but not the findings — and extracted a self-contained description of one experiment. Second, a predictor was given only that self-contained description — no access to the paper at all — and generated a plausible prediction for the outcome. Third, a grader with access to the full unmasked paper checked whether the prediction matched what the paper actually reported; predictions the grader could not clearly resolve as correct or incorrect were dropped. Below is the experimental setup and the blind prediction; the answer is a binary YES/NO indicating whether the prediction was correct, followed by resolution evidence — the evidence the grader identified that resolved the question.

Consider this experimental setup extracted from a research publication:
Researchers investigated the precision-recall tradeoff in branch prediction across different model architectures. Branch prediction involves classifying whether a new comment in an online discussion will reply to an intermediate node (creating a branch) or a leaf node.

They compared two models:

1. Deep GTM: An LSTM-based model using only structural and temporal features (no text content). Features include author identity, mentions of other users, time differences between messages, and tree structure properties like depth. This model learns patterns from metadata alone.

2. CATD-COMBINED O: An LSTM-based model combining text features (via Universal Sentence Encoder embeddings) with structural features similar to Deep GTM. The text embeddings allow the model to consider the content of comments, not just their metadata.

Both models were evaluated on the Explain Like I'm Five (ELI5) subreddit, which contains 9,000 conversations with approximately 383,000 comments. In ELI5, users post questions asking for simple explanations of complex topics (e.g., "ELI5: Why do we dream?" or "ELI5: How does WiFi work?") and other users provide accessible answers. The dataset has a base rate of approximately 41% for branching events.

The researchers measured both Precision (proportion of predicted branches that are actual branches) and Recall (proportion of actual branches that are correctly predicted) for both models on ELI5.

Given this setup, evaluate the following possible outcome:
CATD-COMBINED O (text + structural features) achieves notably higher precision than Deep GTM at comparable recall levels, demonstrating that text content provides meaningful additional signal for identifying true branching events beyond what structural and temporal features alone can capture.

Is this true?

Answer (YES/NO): NO